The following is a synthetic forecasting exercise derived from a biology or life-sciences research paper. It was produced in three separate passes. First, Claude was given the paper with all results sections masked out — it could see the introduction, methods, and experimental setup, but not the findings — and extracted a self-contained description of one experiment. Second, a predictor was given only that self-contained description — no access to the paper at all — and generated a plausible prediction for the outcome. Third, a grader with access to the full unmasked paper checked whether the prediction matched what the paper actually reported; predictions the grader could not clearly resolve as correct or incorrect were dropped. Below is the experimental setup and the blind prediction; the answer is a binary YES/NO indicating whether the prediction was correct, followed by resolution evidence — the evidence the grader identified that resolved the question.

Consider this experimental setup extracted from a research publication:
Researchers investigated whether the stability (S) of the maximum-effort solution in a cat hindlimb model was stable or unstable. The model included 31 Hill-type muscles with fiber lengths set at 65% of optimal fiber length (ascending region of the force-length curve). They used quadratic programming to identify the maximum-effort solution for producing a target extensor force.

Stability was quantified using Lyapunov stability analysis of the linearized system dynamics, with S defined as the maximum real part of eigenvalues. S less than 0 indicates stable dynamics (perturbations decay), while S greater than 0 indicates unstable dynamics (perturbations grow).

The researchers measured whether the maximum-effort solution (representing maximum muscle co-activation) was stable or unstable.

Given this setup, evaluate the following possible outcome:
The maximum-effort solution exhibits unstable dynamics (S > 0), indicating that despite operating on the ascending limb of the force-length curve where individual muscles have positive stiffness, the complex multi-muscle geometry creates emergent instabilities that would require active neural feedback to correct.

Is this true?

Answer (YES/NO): NO